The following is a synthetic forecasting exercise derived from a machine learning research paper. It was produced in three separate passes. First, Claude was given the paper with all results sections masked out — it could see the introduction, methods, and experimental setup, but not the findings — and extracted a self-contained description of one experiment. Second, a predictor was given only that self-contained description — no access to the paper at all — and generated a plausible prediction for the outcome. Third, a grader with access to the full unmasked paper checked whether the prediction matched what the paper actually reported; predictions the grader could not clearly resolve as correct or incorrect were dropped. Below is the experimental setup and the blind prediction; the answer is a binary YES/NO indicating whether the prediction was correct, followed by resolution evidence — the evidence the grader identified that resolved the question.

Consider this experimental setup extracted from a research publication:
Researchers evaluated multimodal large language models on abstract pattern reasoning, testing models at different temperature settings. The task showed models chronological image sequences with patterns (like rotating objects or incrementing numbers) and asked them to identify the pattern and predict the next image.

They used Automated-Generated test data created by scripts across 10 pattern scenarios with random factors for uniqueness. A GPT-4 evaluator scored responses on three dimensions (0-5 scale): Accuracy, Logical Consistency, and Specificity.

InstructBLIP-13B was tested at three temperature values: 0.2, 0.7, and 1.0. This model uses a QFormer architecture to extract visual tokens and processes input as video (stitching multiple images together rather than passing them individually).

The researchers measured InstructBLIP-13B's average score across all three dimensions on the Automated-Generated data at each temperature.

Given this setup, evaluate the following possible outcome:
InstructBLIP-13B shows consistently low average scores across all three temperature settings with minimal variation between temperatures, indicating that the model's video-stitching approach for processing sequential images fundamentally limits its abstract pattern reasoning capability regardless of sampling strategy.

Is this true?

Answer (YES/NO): NO